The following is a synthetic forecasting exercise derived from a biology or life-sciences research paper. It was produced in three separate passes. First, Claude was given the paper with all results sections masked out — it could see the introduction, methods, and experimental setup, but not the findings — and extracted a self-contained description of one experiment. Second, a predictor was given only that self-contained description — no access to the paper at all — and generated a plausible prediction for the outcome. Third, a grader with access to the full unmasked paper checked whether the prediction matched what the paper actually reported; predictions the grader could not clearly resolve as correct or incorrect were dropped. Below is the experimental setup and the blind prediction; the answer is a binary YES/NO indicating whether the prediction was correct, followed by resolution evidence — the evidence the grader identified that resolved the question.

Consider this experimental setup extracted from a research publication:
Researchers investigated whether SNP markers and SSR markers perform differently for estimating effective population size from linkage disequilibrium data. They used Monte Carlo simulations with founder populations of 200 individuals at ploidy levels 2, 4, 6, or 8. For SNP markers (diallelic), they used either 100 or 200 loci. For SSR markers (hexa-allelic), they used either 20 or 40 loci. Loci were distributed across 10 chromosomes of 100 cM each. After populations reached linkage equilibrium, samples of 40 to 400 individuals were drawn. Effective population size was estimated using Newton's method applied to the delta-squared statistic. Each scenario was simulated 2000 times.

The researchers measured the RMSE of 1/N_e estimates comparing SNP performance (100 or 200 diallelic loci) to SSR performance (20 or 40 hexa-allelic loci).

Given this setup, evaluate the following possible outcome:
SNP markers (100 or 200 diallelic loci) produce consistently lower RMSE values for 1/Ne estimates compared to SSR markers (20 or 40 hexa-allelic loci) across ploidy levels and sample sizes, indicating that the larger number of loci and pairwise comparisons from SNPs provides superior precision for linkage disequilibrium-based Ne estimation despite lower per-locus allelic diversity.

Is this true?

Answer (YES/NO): NO